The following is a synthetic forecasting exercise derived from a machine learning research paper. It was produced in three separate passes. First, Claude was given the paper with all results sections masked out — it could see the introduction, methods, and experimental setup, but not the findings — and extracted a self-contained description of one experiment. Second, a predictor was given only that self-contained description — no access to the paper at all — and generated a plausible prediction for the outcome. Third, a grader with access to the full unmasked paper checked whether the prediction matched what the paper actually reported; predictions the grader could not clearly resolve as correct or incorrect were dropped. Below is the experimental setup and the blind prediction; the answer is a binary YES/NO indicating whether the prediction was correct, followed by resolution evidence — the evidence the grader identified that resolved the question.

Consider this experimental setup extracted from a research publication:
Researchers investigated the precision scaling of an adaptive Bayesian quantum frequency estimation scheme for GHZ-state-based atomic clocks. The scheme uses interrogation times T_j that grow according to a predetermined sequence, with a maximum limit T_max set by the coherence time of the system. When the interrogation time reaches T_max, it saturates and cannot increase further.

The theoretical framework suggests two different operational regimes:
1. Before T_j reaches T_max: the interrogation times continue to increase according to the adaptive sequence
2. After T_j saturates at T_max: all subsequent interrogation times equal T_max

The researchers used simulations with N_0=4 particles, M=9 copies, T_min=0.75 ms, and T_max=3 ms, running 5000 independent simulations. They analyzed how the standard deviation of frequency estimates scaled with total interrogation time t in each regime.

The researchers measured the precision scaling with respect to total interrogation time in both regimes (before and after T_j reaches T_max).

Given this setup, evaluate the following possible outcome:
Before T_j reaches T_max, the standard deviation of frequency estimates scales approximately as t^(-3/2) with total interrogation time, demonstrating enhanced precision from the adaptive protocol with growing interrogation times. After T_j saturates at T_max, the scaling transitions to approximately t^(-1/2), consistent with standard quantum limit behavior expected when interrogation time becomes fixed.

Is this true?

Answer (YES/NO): NO